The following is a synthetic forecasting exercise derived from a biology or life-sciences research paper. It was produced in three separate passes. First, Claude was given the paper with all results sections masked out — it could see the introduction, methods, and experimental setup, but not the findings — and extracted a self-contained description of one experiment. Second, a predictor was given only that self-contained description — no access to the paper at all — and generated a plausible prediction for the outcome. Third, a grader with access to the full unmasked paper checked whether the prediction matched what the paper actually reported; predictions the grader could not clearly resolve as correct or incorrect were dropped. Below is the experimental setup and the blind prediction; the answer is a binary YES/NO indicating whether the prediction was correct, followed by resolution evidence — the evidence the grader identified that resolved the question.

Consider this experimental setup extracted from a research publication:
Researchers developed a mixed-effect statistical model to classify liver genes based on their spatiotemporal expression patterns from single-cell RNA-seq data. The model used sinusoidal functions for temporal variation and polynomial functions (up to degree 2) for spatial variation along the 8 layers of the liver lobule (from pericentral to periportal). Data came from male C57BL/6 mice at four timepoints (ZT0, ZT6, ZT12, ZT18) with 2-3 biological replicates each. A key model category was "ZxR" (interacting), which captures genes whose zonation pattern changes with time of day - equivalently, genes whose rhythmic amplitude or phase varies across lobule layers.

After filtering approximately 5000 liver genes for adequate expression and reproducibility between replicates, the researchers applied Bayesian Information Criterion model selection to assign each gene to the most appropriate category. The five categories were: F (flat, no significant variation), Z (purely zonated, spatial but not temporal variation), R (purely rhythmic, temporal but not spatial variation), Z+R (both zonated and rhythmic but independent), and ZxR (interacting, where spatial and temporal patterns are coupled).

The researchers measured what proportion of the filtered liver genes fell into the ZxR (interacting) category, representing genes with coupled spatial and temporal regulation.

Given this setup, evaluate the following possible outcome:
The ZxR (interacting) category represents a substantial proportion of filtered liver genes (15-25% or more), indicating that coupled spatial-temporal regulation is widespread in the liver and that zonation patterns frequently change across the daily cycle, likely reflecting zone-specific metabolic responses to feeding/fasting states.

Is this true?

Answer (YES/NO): NO